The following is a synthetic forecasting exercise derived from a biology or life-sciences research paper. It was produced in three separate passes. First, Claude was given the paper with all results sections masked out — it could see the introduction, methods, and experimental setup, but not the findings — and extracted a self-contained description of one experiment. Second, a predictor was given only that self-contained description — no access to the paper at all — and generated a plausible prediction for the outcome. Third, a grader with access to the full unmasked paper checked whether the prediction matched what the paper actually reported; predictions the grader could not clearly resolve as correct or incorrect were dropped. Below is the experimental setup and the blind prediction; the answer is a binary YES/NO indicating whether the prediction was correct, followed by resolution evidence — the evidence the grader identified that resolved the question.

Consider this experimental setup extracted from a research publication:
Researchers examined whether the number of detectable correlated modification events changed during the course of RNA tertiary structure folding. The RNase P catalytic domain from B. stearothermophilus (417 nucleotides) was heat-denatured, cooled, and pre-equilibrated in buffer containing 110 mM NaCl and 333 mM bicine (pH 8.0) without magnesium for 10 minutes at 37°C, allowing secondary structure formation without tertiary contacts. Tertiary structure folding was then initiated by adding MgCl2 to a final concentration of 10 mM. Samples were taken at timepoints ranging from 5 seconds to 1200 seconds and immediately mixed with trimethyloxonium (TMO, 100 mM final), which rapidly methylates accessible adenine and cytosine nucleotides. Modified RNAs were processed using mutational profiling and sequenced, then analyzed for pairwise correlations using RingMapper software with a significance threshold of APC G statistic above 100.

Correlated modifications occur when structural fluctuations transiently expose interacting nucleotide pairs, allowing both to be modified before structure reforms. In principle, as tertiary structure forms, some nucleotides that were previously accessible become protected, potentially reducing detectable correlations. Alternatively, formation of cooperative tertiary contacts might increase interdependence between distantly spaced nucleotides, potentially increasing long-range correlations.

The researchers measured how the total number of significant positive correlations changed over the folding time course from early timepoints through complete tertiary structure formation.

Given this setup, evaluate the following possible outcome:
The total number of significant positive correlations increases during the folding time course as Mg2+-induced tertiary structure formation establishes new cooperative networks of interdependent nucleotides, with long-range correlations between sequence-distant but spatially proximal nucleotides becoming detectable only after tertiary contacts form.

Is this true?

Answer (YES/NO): NO